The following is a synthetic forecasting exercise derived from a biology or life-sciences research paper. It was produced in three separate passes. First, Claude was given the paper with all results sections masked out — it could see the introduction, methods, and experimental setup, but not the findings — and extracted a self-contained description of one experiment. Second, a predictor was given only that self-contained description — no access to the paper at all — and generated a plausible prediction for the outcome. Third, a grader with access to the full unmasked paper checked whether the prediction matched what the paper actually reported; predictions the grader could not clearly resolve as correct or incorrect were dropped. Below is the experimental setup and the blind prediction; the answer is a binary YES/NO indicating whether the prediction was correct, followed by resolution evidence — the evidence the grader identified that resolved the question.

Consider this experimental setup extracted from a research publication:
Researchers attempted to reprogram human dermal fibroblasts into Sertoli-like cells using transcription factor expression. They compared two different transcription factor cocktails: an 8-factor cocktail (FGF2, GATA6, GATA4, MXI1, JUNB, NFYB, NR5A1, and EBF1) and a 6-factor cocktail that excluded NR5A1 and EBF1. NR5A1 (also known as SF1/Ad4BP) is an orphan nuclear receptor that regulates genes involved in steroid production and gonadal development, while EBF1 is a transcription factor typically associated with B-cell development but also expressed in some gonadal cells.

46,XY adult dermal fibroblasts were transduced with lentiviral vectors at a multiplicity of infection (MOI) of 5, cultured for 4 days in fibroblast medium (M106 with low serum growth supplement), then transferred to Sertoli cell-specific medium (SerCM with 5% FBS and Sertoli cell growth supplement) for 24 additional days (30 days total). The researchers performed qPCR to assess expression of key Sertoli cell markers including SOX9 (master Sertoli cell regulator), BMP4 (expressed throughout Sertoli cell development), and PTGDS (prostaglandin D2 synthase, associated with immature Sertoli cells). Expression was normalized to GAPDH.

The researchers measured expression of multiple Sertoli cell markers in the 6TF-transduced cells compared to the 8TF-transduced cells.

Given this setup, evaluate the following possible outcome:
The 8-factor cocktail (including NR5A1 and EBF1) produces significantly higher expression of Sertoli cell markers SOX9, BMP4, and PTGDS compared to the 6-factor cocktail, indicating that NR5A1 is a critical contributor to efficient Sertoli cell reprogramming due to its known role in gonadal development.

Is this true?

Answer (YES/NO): NO